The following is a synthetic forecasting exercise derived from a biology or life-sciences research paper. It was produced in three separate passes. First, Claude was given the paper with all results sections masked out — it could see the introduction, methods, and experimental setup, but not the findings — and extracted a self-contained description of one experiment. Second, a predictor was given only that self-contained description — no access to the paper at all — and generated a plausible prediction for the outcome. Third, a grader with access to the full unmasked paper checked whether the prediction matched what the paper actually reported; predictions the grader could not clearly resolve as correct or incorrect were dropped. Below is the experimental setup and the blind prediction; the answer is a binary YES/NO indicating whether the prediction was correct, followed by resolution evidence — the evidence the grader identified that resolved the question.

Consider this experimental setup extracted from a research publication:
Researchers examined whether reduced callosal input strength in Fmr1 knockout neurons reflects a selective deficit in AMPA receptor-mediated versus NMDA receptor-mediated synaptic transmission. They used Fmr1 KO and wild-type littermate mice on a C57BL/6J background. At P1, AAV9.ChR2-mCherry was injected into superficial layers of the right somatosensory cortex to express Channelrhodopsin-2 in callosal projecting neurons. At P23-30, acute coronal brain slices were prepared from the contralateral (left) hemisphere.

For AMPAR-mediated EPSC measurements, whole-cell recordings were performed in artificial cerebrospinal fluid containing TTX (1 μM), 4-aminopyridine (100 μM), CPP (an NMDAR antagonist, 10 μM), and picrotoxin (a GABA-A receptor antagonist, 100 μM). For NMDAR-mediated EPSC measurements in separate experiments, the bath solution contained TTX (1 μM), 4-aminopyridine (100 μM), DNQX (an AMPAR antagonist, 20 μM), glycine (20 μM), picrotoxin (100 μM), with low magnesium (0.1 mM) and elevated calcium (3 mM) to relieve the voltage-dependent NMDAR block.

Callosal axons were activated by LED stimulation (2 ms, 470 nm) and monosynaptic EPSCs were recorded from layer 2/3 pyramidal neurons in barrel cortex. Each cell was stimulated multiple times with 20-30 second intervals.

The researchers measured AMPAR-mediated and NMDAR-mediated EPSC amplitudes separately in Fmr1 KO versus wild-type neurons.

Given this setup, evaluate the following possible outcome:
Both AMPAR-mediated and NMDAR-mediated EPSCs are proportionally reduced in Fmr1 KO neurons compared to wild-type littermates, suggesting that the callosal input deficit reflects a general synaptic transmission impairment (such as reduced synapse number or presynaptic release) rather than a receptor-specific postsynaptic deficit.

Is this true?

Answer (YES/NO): NO